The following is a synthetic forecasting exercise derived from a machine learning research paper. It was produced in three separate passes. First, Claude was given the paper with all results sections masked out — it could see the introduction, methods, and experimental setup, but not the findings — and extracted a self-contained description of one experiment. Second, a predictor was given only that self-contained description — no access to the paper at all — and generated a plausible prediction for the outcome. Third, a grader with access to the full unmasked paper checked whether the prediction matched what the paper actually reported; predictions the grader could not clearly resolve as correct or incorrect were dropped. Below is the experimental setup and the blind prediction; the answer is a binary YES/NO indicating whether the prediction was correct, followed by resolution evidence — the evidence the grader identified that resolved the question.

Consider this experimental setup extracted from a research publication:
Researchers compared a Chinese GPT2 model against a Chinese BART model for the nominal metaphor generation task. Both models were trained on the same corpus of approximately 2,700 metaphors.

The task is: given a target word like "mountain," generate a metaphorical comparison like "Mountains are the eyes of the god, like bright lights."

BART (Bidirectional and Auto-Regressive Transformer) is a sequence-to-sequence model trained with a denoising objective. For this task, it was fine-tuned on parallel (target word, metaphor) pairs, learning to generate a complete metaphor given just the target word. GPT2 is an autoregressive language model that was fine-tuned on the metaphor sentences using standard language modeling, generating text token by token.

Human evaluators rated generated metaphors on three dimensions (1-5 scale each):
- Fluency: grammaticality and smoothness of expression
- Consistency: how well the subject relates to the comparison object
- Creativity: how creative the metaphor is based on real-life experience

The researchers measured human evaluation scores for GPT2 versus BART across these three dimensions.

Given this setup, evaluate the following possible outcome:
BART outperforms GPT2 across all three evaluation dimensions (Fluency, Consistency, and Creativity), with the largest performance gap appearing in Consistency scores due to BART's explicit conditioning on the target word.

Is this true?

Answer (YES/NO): NO